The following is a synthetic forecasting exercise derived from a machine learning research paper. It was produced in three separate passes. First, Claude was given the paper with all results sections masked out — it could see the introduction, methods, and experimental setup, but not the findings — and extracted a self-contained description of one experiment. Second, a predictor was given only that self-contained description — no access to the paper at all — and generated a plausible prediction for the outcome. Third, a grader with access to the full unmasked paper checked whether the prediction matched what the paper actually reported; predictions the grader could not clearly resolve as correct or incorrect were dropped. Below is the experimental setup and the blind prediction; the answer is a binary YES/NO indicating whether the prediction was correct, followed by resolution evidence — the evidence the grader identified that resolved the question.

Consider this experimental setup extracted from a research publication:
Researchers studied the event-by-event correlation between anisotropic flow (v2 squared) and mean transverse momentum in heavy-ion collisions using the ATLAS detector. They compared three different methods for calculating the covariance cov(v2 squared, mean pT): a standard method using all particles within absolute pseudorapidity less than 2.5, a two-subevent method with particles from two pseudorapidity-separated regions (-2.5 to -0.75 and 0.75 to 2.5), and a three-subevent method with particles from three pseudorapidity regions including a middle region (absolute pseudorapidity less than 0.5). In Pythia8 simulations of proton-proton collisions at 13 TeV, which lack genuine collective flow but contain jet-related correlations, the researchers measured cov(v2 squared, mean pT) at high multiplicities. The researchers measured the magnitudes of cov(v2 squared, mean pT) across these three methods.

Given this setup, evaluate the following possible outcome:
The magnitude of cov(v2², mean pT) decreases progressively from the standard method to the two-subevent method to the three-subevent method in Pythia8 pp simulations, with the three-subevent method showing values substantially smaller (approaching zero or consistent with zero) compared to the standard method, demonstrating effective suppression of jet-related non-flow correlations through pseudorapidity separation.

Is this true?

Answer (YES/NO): YES